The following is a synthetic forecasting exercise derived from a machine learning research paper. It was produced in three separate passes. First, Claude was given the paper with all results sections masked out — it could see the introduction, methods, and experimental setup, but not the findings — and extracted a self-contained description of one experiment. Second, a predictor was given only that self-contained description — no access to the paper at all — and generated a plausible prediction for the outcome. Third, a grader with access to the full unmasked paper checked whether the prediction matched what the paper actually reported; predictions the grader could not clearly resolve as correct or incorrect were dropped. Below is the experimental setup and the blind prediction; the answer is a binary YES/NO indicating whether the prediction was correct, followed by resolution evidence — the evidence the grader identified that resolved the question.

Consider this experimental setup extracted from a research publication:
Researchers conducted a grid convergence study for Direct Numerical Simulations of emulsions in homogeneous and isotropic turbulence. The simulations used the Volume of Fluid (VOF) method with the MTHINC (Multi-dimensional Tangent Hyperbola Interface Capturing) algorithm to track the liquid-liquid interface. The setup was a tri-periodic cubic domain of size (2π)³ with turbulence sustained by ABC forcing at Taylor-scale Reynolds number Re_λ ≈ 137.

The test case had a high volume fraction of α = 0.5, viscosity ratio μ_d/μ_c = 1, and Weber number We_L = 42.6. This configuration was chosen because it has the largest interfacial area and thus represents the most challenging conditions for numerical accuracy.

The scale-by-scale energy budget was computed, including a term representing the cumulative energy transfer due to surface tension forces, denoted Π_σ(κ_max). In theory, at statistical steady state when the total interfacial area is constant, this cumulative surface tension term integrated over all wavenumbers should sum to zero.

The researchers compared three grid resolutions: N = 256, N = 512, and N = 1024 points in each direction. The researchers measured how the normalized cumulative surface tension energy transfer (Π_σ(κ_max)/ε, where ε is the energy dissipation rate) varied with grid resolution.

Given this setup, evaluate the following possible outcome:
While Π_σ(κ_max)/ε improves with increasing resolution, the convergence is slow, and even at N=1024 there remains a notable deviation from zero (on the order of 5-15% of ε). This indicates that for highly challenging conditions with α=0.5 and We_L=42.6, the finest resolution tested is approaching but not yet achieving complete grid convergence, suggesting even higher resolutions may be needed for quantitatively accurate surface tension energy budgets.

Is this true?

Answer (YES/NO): NO